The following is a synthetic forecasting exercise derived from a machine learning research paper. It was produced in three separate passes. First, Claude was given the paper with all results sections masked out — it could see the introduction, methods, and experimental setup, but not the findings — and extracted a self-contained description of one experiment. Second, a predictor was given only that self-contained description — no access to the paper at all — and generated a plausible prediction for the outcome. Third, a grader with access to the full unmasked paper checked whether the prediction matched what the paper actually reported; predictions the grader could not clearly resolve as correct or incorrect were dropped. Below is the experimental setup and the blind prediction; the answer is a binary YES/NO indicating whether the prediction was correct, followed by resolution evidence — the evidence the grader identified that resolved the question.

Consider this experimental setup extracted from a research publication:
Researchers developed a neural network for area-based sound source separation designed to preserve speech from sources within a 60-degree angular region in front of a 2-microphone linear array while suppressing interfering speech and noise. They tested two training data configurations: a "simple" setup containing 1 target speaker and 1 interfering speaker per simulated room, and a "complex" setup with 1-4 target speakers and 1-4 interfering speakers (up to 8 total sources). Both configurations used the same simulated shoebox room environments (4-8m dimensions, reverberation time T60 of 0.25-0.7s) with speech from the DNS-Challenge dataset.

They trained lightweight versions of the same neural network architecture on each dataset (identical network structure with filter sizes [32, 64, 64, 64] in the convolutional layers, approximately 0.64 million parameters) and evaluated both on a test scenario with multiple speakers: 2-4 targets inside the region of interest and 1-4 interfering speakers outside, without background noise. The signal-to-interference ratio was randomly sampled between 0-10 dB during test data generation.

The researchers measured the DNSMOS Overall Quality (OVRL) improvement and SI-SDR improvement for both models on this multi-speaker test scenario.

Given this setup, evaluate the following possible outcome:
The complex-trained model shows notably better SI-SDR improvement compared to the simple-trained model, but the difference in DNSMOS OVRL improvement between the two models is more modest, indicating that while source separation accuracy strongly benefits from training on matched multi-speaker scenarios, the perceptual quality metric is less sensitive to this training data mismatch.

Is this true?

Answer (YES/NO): NO